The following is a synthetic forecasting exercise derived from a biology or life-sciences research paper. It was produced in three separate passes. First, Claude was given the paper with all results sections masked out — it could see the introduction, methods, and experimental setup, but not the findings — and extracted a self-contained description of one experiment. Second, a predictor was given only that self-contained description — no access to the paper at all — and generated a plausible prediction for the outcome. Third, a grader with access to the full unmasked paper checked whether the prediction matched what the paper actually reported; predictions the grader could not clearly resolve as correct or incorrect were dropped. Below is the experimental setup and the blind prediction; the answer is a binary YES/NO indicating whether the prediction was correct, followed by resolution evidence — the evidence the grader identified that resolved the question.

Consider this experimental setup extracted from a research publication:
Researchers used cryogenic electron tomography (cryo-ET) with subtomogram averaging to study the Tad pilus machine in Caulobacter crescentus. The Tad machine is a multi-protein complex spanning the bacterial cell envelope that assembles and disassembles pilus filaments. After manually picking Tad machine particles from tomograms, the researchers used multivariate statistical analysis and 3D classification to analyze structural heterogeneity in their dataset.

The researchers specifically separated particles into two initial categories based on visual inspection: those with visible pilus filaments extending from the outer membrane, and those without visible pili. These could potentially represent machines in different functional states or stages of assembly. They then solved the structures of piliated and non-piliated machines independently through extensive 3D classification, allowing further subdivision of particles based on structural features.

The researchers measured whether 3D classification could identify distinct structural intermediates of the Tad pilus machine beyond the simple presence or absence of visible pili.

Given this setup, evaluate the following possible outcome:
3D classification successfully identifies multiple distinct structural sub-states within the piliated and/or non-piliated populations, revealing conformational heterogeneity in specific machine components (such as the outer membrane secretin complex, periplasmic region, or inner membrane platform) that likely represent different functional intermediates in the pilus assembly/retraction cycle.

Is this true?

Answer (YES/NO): YES